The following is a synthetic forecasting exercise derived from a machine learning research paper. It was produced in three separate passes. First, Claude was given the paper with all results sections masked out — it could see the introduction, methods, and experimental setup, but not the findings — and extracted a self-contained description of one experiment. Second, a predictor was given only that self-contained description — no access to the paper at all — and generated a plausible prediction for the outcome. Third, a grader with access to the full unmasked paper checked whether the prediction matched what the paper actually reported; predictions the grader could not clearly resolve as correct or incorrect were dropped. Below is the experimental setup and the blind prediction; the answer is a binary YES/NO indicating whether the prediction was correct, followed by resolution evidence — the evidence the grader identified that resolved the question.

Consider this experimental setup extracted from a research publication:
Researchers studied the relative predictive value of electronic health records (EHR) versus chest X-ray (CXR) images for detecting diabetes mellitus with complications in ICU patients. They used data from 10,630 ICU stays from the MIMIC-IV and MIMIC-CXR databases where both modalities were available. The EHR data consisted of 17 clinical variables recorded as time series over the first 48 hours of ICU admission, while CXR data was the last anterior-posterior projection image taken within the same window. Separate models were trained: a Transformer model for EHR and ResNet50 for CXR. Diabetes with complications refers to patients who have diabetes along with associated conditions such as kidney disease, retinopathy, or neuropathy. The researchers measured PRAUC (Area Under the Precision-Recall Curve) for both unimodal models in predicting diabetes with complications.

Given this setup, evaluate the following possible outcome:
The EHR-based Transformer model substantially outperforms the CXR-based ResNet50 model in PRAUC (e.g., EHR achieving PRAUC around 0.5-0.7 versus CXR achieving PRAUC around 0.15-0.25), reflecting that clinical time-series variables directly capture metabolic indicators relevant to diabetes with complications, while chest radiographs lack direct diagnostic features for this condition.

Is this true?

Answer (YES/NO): YES